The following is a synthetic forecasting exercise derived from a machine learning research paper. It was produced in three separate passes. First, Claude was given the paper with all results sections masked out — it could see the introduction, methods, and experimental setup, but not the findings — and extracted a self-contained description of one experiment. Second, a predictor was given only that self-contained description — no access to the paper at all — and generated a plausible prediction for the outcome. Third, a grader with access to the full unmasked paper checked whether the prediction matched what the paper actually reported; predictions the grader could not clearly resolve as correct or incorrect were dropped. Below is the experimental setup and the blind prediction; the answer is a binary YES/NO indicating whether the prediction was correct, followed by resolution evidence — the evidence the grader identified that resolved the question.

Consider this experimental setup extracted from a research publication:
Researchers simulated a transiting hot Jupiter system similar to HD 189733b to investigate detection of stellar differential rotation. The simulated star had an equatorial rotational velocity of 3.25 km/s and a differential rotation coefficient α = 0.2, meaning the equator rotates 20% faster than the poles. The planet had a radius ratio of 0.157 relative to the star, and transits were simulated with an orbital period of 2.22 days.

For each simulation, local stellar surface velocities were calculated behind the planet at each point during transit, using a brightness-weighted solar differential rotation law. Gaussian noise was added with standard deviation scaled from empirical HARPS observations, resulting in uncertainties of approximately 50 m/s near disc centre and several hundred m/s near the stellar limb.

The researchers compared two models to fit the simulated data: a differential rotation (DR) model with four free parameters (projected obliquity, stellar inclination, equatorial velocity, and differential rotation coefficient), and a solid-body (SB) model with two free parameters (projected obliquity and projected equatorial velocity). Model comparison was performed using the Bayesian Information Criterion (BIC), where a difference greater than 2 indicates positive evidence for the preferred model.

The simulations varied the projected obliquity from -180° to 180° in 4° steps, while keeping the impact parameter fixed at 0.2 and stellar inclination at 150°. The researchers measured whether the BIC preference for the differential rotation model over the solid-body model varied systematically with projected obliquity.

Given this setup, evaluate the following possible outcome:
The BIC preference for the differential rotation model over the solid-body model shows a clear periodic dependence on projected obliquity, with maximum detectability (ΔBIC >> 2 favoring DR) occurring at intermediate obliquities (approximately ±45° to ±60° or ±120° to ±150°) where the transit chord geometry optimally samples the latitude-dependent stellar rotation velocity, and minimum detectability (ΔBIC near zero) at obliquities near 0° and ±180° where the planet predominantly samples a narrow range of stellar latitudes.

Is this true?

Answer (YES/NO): NO